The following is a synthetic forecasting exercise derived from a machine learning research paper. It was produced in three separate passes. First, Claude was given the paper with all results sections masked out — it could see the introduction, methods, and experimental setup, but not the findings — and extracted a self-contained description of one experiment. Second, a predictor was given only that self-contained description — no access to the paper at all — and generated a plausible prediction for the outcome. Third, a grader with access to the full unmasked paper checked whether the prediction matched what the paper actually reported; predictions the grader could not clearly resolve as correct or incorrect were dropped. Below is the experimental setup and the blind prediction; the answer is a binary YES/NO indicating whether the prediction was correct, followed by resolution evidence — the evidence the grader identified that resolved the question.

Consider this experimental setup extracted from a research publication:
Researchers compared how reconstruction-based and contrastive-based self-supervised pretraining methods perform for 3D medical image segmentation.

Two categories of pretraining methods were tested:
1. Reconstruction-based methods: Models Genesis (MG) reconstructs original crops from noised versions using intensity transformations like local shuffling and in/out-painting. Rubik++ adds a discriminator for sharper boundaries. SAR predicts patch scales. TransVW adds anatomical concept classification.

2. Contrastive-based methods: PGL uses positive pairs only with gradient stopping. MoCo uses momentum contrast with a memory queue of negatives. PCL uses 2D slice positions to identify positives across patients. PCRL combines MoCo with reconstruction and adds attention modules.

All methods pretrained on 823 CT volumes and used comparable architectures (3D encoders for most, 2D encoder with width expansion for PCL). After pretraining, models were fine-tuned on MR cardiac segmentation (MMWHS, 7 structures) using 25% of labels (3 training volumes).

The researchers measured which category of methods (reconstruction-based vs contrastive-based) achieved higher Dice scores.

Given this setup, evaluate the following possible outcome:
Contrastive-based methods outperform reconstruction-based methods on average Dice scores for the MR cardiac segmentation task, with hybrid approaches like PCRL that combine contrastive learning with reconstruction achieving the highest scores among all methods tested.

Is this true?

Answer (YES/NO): NO